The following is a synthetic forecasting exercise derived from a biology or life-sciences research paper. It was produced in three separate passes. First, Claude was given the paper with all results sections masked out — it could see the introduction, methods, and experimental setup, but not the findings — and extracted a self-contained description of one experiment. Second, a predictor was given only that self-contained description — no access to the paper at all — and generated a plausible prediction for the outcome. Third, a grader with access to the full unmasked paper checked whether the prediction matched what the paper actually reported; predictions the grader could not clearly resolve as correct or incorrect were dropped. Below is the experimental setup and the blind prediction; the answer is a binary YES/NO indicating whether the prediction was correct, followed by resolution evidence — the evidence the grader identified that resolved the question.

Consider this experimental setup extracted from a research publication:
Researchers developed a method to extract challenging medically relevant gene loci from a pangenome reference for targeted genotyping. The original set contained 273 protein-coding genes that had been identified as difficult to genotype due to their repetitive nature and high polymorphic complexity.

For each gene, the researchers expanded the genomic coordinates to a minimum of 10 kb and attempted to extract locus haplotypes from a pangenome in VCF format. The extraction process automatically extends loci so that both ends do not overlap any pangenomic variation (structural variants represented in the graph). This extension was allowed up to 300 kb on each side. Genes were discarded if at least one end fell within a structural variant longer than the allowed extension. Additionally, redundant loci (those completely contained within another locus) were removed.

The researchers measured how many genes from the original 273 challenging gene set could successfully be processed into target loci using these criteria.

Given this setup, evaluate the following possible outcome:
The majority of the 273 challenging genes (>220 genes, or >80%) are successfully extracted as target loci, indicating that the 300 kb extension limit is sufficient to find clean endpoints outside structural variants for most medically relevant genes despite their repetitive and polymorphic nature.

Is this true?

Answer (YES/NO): YES